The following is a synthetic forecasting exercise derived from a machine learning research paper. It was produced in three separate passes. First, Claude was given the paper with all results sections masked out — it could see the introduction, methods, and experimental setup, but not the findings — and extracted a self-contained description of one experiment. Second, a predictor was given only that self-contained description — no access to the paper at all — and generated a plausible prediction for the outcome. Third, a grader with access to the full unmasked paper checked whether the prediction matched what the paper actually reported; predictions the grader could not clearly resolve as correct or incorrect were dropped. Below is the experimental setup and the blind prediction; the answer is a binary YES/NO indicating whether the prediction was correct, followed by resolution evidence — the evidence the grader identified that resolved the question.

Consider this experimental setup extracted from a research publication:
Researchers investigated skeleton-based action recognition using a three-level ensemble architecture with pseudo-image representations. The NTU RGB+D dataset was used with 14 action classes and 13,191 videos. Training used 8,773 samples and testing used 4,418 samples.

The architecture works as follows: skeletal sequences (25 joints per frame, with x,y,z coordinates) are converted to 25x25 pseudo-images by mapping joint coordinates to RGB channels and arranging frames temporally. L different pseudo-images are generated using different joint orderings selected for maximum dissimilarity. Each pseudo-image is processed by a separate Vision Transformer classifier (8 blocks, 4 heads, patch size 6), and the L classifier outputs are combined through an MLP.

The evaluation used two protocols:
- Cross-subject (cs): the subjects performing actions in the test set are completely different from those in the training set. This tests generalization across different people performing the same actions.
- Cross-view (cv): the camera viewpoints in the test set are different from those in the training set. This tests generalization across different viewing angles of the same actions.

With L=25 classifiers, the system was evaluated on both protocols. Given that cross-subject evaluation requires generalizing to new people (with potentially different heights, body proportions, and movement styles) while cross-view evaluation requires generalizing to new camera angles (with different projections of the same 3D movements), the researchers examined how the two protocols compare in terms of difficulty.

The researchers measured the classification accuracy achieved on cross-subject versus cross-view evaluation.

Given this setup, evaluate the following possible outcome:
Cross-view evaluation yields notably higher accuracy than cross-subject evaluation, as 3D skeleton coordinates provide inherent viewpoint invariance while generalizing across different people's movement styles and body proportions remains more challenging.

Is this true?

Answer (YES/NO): YES